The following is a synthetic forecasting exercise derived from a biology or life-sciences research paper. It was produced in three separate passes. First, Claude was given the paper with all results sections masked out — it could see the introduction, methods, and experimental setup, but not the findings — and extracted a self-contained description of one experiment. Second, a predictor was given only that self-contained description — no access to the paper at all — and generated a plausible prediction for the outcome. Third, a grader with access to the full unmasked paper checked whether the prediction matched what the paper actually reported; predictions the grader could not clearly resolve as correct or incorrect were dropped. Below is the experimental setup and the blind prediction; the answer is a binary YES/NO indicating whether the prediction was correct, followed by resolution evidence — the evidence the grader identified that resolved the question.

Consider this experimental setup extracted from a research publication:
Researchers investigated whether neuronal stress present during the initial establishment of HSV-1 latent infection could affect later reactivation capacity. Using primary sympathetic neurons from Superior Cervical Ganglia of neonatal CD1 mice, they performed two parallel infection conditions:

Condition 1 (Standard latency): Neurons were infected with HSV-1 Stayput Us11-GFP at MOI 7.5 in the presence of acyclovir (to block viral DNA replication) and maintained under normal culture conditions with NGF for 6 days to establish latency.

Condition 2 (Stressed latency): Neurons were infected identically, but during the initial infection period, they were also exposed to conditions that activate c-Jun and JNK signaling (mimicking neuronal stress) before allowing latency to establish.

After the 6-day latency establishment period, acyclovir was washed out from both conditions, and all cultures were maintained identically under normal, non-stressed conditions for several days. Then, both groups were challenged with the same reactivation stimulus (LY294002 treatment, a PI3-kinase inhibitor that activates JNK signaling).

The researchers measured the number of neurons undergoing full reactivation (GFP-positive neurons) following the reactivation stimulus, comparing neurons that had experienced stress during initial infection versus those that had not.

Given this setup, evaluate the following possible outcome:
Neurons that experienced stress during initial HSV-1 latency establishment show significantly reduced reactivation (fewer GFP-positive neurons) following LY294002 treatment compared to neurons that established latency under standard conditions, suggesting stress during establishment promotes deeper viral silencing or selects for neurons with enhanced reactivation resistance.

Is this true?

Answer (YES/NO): NO